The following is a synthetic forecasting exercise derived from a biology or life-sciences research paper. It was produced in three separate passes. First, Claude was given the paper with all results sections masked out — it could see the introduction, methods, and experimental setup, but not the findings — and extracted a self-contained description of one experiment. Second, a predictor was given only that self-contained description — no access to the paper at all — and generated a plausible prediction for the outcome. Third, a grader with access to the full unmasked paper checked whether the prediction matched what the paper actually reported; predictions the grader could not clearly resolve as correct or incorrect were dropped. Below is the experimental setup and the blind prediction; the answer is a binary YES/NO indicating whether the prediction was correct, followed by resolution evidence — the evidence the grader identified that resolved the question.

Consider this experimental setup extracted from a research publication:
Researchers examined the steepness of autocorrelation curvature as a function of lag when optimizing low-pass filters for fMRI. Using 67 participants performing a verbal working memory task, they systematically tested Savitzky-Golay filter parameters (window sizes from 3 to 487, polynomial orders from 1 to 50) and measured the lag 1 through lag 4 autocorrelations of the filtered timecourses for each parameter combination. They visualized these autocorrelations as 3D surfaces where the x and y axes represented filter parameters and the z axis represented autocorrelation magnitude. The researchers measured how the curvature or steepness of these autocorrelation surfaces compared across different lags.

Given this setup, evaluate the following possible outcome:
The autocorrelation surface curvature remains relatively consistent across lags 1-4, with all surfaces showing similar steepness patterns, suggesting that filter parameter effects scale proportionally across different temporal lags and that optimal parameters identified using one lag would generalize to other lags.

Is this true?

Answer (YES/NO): NO